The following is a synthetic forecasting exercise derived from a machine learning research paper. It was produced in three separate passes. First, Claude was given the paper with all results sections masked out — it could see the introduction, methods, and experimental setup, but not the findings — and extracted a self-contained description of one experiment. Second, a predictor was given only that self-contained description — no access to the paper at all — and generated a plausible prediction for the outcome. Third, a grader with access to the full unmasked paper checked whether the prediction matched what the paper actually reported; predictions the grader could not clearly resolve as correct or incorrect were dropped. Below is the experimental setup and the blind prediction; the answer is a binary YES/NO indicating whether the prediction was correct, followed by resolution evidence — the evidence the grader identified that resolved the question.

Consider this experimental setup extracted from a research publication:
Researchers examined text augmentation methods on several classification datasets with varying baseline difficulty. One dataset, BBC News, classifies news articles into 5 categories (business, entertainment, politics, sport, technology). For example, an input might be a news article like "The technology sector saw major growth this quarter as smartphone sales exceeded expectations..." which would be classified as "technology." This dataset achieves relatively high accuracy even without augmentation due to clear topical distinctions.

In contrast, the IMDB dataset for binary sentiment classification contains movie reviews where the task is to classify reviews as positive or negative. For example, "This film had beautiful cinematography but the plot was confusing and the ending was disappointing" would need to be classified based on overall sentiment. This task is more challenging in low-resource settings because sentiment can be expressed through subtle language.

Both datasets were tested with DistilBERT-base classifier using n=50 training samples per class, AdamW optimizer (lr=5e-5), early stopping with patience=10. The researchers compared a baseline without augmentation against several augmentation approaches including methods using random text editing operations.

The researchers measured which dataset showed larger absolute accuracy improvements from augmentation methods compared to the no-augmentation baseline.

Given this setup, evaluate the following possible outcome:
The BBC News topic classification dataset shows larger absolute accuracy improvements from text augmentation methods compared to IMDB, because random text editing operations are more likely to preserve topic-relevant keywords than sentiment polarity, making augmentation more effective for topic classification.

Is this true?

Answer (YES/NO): NO